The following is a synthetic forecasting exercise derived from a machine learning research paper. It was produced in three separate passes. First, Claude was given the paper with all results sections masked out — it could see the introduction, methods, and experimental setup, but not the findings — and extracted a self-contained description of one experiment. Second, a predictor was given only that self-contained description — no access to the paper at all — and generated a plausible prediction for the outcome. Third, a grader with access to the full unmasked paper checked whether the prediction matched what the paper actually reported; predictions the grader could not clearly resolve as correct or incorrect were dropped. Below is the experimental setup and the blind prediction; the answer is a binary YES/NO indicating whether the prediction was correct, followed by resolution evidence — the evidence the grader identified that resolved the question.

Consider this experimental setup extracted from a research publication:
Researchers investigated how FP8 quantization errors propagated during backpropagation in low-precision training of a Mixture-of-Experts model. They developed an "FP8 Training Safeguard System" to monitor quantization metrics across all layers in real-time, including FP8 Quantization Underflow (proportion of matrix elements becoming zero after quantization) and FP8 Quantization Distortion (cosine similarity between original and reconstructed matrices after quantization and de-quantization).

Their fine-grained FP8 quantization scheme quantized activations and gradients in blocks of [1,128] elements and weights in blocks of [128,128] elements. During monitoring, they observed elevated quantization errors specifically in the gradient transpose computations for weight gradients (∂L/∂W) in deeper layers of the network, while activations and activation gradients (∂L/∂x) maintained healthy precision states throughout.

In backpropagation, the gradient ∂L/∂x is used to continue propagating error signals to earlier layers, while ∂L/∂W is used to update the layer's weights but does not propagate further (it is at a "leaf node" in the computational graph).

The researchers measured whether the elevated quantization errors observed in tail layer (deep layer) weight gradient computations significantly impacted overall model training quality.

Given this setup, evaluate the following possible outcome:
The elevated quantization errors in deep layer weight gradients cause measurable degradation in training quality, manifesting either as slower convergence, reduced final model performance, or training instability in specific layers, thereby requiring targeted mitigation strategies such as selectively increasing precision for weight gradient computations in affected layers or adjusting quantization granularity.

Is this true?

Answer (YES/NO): NO